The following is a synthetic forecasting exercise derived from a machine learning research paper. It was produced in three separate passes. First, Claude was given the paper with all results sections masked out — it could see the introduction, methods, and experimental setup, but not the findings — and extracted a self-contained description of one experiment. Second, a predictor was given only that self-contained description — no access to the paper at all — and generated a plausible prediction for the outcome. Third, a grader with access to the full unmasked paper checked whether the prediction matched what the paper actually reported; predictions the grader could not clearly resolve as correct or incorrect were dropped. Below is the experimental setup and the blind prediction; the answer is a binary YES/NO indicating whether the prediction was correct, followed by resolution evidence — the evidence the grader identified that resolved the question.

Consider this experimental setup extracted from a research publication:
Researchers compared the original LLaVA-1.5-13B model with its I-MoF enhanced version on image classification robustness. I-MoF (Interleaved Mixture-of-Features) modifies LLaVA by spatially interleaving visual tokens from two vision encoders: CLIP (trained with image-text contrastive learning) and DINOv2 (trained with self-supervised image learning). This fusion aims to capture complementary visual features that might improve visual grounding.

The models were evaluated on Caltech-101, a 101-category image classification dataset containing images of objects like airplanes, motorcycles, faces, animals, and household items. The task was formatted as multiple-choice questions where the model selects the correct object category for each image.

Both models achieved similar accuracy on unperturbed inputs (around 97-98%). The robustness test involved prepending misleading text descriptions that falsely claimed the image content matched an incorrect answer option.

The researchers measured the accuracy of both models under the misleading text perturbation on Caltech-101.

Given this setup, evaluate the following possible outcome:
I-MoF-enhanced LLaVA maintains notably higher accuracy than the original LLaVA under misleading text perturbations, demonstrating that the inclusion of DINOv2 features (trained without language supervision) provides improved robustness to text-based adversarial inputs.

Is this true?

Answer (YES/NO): NO